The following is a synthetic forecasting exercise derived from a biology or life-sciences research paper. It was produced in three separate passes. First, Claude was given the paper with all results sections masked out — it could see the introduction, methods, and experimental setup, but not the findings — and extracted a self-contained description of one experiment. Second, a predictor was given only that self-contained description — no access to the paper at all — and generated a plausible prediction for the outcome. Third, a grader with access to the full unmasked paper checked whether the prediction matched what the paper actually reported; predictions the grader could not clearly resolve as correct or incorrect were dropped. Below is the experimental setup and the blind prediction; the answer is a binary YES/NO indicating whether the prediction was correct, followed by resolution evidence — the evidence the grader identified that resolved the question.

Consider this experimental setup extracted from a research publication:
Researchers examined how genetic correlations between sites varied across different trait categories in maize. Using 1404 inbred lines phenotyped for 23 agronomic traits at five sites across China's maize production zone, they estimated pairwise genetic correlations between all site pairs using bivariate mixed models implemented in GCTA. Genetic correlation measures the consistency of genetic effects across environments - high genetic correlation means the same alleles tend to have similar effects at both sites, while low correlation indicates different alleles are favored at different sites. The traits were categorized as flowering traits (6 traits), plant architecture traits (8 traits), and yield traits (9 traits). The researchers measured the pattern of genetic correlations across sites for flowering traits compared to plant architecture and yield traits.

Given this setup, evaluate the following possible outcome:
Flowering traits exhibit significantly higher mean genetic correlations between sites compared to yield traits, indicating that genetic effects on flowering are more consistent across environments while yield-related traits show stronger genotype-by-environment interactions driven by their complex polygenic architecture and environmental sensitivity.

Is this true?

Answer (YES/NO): YES